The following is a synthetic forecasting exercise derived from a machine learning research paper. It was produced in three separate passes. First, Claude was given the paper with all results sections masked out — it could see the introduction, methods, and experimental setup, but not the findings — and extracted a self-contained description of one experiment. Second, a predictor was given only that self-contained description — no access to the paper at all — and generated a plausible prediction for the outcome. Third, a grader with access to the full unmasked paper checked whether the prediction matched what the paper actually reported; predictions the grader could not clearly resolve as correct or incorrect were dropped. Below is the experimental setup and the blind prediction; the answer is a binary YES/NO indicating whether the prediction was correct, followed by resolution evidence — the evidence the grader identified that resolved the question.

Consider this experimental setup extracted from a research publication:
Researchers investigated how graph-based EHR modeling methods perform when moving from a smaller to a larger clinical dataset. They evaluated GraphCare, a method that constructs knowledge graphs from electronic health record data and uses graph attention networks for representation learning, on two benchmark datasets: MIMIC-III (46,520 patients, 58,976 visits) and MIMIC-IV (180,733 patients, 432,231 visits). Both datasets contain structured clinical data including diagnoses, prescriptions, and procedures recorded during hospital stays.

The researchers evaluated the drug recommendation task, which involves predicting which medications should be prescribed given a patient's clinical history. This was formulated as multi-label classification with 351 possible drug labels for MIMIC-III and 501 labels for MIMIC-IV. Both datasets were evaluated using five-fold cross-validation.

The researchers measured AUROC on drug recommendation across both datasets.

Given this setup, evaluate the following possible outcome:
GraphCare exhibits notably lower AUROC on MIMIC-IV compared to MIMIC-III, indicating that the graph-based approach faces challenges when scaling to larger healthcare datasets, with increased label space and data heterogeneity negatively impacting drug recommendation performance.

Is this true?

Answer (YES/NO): YES